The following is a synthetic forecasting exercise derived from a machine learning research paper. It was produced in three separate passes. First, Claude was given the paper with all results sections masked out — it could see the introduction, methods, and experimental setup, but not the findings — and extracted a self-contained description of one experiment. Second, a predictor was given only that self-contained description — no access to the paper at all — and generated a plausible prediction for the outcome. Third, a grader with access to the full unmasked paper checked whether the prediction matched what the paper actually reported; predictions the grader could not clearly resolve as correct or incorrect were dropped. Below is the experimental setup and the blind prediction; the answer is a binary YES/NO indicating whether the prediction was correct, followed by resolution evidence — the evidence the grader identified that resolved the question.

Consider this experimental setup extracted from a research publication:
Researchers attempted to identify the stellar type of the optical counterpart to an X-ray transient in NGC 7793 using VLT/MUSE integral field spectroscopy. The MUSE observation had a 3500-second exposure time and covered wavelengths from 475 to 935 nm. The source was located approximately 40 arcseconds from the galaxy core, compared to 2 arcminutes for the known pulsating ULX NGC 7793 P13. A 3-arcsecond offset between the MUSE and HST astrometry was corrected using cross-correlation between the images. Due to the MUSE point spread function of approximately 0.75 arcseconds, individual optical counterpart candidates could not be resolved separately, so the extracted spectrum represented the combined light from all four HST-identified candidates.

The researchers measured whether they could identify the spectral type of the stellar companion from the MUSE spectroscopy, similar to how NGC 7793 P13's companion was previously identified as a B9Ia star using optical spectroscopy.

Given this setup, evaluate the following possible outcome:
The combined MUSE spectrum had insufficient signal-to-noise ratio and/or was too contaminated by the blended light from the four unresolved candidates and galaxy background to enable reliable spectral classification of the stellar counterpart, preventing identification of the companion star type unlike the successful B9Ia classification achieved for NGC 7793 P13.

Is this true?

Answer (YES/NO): YES